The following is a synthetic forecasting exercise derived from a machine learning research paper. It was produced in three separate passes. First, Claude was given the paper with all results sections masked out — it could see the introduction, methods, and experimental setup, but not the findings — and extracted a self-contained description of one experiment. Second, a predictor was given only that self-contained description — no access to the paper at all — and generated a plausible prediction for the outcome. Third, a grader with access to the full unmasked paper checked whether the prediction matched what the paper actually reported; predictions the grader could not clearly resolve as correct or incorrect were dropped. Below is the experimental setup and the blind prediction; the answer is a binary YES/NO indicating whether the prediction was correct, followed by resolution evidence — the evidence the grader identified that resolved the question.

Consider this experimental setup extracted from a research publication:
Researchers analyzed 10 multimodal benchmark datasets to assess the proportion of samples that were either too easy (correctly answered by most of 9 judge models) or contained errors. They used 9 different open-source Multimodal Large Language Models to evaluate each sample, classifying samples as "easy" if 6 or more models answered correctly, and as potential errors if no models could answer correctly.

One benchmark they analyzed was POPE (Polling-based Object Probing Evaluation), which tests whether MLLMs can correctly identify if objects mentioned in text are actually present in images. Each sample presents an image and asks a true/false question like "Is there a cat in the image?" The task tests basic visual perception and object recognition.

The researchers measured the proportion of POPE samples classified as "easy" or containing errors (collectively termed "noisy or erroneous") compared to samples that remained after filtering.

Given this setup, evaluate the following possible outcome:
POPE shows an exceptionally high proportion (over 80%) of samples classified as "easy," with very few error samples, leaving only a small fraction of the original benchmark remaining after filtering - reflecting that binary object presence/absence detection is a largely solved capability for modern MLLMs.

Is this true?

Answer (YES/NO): NO